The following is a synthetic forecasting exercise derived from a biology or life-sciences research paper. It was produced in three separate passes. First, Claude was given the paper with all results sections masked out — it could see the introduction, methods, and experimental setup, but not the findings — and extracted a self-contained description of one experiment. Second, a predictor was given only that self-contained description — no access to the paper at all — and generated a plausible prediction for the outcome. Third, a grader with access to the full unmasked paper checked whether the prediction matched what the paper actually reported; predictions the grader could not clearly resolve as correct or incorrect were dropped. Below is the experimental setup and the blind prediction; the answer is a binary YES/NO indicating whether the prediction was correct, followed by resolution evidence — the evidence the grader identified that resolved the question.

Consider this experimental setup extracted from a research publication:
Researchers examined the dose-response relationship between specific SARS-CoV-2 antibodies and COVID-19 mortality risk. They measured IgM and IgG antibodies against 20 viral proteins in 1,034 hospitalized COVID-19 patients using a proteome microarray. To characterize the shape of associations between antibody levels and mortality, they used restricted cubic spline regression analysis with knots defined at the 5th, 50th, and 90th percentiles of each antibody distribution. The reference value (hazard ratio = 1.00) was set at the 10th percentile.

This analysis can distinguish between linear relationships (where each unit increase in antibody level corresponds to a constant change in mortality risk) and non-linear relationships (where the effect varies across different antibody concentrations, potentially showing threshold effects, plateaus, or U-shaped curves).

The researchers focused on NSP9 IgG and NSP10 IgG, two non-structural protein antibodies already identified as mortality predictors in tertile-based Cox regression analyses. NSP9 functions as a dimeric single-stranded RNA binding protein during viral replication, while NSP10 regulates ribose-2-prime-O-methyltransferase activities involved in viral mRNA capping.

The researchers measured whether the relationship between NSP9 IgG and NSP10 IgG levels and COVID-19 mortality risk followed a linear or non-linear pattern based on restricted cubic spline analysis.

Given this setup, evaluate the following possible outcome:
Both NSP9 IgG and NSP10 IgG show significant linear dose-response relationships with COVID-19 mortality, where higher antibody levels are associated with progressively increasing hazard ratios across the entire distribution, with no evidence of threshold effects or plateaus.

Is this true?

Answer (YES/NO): YES